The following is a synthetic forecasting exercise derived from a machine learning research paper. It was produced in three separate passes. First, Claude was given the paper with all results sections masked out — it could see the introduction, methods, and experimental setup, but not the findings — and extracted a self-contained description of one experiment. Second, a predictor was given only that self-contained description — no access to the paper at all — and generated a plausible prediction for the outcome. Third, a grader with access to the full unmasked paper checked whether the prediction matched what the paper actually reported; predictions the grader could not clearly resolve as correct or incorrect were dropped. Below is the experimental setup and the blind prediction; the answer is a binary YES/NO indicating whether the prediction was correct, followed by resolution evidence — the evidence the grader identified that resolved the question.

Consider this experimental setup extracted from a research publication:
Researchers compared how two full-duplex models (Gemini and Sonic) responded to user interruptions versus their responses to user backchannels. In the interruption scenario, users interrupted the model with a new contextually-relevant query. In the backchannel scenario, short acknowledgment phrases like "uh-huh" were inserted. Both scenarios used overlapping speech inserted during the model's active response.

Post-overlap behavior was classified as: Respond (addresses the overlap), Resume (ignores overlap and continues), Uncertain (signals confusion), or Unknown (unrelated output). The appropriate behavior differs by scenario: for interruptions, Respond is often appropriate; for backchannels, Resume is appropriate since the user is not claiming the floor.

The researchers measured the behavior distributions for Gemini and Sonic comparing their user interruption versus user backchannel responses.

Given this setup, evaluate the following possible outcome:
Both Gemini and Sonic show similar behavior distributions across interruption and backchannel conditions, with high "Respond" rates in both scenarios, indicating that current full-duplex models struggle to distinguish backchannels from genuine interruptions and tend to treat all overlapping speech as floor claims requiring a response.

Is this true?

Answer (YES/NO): NO